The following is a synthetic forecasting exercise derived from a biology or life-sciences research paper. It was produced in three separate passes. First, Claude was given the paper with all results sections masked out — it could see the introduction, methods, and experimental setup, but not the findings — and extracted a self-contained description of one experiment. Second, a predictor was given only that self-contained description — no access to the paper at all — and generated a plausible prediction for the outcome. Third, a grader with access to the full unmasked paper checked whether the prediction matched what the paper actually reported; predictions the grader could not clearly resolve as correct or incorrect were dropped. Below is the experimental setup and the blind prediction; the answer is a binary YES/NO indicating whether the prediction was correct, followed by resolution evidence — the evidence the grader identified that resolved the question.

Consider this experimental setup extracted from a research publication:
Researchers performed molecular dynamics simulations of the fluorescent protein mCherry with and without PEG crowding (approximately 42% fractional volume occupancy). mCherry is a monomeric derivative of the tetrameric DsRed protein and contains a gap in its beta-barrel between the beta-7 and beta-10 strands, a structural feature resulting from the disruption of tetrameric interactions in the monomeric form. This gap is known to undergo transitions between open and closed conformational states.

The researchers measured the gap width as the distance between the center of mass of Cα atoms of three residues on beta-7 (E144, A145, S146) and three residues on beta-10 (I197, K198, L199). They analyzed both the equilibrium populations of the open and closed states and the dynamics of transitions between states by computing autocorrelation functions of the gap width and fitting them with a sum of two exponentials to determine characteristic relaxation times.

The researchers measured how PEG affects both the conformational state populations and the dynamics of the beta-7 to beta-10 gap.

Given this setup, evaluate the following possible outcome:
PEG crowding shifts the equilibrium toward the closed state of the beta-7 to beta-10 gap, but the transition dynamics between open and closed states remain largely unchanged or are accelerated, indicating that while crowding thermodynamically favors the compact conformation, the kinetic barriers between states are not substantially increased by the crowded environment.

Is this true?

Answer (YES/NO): NO